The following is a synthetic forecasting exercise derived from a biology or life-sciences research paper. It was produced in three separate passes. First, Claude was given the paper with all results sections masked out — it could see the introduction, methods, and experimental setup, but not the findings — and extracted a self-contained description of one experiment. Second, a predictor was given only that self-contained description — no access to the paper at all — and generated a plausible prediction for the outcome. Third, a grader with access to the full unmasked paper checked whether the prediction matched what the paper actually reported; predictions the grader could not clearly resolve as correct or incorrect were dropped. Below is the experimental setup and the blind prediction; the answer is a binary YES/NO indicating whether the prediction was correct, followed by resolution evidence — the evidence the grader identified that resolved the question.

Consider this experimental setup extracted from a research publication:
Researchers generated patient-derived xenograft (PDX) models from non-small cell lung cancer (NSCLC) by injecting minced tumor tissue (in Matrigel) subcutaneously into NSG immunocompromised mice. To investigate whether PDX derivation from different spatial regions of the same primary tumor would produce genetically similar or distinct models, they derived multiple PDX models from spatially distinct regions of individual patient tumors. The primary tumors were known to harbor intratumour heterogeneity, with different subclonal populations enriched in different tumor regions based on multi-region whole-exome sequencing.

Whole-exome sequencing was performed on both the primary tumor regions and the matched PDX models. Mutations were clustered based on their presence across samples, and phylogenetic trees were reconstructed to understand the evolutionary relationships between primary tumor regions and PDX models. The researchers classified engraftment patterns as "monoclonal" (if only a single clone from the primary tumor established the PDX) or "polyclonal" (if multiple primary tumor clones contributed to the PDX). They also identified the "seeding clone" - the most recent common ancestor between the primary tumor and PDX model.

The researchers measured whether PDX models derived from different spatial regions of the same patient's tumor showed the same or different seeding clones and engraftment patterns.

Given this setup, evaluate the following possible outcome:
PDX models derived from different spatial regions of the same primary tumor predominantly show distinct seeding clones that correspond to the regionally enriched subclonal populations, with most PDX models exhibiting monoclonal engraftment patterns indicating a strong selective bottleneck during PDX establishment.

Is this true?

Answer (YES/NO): YES